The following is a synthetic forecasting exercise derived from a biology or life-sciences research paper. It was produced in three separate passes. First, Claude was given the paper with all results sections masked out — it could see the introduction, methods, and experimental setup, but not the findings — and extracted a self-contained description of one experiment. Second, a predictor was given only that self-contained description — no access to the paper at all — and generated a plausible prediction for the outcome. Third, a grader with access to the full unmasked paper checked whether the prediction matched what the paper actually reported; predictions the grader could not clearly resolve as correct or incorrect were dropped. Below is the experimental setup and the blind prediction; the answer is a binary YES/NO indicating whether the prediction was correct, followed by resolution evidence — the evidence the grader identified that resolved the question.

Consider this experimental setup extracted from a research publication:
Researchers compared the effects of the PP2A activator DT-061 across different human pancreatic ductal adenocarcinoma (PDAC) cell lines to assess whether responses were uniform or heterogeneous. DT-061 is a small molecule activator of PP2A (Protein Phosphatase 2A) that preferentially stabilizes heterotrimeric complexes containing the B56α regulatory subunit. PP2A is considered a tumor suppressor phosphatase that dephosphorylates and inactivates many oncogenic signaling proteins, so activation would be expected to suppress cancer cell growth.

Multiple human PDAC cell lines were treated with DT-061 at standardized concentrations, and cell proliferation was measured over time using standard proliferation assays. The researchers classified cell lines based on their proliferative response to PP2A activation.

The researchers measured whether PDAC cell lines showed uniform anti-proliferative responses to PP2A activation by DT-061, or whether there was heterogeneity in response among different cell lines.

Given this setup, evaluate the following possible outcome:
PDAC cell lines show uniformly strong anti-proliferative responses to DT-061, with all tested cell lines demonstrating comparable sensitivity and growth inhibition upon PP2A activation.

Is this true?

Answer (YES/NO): NO